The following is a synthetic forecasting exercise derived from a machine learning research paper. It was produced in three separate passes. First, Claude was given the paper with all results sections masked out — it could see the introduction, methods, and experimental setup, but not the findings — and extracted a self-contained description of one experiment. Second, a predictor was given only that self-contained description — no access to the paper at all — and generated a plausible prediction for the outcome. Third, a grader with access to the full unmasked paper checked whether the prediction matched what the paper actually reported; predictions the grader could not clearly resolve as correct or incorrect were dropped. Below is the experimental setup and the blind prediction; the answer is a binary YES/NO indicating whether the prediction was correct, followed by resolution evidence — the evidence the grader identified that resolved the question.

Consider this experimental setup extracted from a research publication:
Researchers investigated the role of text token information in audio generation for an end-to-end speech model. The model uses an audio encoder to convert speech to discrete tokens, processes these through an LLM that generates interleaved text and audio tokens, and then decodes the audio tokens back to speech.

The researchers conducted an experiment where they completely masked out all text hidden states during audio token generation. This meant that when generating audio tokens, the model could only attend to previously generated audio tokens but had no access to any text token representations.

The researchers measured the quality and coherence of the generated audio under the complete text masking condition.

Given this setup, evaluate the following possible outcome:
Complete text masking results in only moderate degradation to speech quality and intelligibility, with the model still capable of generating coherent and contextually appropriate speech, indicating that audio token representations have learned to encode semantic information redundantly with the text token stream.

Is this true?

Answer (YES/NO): NO